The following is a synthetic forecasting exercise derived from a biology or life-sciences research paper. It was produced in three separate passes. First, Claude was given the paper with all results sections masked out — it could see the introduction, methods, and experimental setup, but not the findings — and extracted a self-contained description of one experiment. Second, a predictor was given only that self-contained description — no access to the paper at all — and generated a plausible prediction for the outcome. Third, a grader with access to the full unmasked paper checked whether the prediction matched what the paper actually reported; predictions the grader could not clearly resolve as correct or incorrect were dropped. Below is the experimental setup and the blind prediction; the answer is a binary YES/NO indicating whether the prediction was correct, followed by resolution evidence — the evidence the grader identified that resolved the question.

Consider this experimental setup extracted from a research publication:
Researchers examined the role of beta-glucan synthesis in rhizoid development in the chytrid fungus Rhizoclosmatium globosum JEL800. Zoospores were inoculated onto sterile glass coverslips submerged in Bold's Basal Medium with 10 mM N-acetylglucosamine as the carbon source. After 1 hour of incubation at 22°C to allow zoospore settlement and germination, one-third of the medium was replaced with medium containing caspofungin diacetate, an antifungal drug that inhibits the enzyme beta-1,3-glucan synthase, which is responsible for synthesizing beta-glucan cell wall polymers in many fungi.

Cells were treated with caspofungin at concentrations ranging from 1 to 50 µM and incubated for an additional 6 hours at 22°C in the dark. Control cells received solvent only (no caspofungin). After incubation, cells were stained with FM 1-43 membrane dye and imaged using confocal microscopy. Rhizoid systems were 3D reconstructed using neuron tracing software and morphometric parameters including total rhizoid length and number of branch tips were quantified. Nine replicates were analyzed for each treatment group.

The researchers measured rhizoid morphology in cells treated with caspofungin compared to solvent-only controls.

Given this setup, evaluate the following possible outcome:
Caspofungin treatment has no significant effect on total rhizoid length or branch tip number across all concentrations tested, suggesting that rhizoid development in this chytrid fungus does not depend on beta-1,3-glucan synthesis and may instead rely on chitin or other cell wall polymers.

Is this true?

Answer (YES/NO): NO